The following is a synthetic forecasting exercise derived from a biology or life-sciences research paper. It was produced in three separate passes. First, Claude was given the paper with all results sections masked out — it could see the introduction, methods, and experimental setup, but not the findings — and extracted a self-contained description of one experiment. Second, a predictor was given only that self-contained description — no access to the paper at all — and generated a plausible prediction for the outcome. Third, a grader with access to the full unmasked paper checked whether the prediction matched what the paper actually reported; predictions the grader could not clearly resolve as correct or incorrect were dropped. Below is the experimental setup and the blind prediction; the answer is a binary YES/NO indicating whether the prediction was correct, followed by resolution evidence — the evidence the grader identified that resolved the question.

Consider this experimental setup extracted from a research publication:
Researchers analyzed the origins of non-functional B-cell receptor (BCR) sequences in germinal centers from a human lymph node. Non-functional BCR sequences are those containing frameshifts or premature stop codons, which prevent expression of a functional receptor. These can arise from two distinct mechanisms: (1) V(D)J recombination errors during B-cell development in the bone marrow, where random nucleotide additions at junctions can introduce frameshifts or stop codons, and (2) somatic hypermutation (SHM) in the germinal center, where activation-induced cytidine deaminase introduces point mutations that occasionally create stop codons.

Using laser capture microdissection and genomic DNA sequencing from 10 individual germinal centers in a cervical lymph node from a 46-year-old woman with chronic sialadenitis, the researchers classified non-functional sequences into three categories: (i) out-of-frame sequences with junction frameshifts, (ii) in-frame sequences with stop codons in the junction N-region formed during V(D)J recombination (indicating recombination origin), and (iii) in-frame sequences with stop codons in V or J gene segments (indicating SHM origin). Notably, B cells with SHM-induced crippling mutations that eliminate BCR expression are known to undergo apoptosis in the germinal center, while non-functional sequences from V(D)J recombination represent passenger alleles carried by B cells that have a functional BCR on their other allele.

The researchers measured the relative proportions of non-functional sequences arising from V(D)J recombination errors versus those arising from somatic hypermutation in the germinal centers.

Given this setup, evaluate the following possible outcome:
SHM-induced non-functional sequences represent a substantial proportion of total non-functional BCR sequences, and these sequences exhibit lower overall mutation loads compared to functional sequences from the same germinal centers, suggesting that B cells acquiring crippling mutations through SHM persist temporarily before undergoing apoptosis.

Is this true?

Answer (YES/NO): NO